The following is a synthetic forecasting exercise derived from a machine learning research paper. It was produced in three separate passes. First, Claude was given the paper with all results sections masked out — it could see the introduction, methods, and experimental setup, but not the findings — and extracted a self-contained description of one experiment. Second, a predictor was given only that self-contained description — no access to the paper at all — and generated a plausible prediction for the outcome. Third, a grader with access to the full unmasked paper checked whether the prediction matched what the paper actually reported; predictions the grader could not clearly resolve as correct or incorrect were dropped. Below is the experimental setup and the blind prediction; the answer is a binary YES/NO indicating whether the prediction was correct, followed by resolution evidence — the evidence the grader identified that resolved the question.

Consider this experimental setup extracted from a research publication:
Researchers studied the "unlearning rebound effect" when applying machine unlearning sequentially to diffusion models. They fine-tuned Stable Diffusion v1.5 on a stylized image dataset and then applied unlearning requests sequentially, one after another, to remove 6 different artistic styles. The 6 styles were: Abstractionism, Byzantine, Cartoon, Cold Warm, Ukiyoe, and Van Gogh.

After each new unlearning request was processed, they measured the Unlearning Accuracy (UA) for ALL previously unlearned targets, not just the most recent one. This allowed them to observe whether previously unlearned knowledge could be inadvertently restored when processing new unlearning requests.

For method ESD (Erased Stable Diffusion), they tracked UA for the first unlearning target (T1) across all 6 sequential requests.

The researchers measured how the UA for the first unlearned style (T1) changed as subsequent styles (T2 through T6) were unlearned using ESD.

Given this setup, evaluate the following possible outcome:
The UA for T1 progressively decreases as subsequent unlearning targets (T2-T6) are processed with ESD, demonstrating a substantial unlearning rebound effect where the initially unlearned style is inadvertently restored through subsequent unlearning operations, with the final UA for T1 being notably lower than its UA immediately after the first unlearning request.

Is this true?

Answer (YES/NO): YES